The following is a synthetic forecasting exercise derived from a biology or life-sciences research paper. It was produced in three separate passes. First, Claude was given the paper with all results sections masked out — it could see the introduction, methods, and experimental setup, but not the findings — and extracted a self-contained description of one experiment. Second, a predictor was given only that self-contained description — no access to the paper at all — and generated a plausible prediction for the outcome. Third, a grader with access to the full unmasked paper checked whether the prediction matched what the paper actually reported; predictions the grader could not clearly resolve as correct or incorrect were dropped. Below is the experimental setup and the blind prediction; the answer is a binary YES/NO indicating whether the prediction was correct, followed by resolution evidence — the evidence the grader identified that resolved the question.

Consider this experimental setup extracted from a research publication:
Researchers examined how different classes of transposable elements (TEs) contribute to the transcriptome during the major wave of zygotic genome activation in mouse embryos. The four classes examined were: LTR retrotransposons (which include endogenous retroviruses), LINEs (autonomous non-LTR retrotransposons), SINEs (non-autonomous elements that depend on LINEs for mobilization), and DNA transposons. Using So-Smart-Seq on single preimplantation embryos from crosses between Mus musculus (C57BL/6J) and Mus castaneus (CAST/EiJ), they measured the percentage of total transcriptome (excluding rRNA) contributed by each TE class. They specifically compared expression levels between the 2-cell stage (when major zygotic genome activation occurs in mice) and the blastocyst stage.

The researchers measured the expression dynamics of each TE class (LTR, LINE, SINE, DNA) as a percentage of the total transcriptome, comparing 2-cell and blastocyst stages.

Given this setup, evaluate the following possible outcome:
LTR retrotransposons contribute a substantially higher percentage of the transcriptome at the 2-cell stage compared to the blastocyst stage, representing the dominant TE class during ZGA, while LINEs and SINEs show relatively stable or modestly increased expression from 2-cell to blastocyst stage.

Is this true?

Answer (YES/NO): NO